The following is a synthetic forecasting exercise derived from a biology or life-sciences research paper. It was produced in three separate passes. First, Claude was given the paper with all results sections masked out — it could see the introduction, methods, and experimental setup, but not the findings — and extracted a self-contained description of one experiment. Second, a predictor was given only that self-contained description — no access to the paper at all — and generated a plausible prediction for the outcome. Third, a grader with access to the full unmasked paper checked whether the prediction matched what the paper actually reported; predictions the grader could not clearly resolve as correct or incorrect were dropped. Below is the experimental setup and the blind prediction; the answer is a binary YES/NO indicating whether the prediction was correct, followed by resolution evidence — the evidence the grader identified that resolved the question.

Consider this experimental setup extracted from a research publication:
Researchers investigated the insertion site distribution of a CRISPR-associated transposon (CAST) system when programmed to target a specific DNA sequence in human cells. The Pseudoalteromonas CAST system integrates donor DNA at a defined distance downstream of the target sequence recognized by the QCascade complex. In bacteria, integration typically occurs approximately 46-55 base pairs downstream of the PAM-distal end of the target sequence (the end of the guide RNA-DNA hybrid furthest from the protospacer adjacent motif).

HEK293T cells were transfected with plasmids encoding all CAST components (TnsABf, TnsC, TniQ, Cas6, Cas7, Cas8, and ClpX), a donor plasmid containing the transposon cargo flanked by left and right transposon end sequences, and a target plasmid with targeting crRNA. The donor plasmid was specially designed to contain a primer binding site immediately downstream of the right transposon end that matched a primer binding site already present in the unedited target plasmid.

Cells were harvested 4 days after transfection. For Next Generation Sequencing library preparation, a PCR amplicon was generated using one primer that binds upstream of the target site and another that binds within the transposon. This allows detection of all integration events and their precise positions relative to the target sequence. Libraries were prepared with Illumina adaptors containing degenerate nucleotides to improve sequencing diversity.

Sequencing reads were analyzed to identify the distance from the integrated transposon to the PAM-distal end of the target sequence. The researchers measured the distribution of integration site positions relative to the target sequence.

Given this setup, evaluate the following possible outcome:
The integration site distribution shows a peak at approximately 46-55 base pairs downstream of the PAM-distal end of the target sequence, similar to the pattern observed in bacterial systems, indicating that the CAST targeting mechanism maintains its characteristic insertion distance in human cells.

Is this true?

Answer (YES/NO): YES